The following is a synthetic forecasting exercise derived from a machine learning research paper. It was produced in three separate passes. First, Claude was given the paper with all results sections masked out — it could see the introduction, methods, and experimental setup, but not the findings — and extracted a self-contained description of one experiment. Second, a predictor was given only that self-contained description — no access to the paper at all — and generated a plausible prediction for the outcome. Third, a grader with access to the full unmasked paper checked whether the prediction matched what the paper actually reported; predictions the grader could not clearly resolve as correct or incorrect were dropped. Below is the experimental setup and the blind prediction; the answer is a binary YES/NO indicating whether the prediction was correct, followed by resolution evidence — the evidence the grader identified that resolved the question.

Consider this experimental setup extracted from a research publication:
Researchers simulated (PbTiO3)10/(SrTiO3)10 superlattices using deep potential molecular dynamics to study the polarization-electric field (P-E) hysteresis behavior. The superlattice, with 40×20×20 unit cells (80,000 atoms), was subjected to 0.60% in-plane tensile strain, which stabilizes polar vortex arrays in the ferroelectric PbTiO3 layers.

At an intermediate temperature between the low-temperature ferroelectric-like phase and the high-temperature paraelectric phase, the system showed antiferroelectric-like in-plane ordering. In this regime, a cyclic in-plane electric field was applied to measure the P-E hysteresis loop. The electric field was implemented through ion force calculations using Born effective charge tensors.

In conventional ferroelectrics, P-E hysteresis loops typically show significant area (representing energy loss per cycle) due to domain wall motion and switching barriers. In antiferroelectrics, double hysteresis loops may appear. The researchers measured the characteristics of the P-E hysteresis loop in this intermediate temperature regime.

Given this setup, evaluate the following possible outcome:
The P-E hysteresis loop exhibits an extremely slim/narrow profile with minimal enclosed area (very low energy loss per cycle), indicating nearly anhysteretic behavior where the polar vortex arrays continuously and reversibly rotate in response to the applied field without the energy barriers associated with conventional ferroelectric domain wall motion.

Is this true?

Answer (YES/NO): YES